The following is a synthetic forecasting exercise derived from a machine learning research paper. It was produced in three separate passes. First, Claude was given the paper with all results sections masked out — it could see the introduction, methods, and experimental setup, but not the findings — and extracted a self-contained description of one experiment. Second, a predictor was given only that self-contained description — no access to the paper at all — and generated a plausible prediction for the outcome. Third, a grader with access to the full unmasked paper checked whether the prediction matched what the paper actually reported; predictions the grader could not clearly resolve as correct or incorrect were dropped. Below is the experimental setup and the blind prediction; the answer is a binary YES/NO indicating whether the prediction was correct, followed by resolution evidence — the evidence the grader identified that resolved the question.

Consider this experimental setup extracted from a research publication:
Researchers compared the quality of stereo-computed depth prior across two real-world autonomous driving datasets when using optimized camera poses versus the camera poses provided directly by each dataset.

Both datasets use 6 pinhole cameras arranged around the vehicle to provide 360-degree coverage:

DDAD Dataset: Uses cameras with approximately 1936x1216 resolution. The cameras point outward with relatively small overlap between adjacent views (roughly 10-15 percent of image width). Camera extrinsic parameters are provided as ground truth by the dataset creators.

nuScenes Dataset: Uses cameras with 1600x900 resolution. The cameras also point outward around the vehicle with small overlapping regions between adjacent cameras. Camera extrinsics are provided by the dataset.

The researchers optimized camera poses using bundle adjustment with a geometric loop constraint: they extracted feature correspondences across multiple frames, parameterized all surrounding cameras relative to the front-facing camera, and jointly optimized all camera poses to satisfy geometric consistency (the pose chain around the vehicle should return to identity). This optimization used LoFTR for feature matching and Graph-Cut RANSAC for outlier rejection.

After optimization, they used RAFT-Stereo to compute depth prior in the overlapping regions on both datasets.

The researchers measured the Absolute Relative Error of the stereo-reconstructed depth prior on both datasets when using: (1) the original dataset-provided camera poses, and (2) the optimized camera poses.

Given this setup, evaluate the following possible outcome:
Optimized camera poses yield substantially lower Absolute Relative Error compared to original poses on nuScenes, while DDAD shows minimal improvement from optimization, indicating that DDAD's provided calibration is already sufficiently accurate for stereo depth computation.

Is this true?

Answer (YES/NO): NO